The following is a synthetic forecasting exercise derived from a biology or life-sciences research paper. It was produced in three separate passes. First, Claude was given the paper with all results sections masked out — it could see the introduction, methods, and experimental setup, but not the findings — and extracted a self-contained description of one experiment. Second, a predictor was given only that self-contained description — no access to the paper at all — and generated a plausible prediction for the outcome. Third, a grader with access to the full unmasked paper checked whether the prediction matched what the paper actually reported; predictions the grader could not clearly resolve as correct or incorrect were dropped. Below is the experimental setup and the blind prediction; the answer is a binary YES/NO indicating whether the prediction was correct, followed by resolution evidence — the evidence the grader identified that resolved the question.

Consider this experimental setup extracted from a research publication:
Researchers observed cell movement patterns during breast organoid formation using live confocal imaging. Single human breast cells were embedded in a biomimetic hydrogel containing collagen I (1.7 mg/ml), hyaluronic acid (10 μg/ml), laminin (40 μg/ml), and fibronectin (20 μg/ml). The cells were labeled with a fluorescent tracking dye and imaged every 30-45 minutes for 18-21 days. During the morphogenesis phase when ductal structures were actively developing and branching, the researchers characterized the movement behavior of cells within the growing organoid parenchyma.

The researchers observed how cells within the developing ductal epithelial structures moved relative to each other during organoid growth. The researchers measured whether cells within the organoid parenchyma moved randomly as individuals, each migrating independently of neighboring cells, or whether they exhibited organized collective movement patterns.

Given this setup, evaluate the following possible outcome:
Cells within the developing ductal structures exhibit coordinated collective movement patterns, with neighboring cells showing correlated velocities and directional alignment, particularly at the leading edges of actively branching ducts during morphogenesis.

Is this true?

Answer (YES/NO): NO